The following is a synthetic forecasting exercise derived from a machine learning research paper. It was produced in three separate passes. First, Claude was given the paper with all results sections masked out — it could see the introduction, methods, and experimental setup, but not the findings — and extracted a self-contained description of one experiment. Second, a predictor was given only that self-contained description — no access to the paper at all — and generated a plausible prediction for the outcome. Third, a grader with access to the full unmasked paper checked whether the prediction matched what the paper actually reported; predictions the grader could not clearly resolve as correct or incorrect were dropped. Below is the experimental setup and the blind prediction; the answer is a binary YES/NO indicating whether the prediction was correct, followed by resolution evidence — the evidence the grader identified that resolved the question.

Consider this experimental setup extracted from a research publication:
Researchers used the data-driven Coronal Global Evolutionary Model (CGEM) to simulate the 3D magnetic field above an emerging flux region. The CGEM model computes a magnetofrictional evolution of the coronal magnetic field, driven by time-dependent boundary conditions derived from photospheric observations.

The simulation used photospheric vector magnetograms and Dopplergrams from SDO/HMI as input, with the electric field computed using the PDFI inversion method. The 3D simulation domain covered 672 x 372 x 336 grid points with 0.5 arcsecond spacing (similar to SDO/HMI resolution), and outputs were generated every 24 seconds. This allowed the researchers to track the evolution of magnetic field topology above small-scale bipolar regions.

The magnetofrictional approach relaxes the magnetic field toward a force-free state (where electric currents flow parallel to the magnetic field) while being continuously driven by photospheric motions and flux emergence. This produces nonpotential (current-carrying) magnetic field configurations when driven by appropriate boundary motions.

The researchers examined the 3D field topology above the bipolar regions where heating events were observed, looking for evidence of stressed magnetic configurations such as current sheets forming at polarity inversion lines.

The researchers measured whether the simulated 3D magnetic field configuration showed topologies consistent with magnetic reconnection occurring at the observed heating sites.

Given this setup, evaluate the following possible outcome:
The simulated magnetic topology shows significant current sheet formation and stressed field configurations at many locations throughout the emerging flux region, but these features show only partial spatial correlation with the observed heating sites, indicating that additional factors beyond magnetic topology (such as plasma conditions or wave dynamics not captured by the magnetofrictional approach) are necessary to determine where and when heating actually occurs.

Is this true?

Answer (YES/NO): NO